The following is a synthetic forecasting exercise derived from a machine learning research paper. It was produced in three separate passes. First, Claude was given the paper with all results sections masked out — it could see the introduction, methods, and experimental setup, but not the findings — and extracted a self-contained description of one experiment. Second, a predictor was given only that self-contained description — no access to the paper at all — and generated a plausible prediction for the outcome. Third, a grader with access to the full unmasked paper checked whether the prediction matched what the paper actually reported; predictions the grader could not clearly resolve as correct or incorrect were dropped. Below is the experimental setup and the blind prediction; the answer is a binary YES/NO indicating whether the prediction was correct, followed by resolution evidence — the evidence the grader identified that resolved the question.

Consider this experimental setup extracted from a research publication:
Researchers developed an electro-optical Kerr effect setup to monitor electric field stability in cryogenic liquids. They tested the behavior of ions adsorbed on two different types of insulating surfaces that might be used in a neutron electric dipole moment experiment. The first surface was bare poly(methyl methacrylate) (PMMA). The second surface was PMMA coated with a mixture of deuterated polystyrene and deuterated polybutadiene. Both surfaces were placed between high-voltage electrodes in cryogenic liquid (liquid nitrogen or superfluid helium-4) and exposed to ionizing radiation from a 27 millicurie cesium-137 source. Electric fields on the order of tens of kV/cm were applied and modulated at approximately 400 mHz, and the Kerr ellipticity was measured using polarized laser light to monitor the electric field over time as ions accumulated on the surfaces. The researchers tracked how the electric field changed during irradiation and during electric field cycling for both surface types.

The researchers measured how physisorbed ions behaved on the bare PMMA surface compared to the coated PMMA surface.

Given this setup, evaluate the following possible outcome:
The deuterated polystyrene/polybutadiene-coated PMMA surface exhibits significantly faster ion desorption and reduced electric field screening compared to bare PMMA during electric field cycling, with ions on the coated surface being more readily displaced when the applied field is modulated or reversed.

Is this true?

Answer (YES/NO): NO